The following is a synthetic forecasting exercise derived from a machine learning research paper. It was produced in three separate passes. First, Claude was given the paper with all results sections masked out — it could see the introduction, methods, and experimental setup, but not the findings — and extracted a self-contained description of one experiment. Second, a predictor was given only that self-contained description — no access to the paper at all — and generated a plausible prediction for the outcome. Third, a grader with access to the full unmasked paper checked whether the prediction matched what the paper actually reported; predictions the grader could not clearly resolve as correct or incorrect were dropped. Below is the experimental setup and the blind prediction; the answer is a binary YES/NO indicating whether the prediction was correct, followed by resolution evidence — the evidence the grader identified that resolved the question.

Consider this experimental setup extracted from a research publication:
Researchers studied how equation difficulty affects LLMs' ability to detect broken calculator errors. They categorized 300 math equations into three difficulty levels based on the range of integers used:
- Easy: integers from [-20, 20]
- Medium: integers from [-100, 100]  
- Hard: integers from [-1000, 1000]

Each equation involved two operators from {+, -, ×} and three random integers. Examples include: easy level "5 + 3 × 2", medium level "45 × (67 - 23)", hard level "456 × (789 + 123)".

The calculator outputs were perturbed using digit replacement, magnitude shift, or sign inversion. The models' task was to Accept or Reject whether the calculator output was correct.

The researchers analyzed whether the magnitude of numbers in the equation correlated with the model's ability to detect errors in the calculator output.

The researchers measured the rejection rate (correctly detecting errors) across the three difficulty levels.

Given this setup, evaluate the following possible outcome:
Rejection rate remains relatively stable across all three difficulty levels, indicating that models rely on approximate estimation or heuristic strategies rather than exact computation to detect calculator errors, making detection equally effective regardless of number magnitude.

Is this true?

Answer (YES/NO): NO